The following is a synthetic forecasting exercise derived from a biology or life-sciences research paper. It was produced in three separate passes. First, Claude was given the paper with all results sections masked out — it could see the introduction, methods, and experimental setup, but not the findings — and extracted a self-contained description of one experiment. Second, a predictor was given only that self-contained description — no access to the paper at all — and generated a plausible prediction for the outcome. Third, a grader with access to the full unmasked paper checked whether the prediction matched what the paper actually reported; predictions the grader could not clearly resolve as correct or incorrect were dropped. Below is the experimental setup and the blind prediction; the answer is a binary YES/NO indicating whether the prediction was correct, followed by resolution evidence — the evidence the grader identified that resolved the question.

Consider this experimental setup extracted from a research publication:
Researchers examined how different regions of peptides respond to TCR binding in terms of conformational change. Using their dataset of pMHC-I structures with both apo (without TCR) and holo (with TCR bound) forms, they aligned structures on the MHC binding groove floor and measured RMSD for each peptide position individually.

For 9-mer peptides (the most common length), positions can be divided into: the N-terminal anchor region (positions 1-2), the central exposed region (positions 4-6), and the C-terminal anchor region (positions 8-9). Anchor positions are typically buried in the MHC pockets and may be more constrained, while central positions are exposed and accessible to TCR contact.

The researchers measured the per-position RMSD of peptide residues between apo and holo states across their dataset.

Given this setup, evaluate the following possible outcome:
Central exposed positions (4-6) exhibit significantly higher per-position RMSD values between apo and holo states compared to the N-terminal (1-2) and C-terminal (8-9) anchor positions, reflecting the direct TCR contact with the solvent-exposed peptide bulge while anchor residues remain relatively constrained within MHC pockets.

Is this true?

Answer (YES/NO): YES